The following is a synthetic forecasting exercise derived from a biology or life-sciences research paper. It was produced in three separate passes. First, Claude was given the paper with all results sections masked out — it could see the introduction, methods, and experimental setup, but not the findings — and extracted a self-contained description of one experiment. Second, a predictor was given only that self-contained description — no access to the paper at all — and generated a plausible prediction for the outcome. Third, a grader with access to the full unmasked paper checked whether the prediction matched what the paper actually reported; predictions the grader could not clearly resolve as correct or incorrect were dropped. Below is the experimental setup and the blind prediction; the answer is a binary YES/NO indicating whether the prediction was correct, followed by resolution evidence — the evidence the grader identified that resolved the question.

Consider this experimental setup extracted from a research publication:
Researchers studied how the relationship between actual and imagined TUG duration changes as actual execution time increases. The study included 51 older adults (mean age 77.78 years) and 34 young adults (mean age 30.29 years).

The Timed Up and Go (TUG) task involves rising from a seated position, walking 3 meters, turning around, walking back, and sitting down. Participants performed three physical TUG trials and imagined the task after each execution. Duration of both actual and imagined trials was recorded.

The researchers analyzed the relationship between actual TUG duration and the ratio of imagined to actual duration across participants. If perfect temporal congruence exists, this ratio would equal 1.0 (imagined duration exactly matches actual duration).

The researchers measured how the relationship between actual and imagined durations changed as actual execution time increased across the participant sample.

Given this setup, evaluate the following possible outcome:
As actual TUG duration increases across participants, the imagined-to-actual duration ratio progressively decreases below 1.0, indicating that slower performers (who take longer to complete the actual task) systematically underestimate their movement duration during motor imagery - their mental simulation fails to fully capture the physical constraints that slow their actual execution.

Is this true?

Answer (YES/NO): NO